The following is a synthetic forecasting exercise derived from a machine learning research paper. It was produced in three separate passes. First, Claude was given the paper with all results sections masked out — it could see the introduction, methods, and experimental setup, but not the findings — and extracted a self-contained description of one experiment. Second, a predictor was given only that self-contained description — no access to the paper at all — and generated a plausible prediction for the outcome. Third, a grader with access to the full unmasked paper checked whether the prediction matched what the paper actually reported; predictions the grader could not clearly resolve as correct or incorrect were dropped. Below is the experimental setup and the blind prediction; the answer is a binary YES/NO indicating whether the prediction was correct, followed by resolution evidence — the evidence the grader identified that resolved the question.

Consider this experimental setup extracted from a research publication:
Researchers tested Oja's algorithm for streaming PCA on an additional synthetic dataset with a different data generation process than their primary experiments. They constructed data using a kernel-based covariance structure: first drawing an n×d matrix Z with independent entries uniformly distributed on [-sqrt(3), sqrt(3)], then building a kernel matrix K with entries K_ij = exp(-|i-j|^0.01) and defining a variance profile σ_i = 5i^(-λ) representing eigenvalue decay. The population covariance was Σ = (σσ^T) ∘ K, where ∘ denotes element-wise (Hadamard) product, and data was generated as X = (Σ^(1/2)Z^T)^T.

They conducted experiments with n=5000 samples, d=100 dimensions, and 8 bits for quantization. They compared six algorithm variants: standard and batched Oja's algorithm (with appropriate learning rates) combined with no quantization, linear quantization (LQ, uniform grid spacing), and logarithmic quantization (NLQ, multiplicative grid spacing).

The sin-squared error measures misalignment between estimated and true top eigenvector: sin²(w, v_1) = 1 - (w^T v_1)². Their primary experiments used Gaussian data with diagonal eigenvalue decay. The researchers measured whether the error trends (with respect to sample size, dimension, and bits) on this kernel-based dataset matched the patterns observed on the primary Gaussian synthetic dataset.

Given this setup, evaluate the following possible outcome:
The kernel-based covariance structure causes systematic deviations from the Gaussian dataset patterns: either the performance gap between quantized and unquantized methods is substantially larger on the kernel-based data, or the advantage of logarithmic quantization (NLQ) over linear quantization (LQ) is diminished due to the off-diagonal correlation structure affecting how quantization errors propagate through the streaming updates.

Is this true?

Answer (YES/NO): NO